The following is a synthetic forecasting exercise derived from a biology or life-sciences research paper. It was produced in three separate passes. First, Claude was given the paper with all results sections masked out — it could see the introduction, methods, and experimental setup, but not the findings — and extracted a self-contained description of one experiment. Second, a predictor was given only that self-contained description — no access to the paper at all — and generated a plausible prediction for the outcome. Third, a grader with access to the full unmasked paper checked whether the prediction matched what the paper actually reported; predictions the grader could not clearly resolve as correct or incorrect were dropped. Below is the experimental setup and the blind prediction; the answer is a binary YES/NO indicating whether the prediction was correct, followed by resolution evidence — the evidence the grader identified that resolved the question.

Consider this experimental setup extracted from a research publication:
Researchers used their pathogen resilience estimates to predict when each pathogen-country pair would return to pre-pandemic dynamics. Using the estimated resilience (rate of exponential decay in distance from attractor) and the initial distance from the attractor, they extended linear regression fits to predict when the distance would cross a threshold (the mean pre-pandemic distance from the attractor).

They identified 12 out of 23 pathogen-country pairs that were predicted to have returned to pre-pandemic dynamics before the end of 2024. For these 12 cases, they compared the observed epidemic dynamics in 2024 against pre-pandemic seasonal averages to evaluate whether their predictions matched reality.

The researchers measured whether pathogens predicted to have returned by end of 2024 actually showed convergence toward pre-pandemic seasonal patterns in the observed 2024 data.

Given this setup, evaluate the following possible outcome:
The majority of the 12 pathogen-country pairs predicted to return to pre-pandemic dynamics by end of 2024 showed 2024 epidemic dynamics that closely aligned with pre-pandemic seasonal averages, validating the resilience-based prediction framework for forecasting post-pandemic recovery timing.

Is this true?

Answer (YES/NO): YES